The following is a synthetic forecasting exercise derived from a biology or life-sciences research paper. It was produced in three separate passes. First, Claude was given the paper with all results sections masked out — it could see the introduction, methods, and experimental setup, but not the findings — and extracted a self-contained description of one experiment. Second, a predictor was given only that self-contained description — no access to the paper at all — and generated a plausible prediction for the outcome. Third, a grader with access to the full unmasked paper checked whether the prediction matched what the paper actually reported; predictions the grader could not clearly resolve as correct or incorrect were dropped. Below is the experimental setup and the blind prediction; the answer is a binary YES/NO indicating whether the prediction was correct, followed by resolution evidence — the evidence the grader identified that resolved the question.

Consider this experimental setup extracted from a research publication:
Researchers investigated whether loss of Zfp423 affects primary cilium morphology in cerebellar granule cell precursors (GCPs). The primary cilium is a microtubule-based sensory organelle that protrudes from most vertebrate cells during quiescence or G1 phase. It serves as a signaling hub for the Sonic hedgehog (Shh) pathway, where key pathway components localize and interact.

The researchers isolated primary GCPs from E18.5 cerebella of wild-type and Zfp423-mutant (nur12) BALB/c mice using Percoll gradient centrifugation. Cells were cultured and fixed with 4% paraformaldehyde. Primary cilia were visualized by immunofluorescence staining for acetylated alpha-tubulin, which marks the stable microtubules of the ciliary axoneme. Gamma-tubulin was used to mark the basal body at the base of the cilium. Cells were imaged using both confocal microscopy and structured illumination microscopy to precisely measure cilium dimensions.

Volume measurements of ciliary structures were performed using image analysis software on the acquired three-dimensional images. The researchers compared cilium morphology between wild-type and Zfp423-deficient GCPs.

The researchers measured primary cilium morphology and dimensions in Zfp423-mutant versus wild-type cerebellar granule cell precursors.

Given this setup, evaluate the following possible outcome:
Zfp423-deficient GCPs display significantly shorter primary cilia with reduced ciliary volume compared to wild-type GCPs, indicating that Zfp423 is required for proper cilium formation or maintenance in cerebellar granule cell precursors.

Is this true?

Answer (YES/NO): NO